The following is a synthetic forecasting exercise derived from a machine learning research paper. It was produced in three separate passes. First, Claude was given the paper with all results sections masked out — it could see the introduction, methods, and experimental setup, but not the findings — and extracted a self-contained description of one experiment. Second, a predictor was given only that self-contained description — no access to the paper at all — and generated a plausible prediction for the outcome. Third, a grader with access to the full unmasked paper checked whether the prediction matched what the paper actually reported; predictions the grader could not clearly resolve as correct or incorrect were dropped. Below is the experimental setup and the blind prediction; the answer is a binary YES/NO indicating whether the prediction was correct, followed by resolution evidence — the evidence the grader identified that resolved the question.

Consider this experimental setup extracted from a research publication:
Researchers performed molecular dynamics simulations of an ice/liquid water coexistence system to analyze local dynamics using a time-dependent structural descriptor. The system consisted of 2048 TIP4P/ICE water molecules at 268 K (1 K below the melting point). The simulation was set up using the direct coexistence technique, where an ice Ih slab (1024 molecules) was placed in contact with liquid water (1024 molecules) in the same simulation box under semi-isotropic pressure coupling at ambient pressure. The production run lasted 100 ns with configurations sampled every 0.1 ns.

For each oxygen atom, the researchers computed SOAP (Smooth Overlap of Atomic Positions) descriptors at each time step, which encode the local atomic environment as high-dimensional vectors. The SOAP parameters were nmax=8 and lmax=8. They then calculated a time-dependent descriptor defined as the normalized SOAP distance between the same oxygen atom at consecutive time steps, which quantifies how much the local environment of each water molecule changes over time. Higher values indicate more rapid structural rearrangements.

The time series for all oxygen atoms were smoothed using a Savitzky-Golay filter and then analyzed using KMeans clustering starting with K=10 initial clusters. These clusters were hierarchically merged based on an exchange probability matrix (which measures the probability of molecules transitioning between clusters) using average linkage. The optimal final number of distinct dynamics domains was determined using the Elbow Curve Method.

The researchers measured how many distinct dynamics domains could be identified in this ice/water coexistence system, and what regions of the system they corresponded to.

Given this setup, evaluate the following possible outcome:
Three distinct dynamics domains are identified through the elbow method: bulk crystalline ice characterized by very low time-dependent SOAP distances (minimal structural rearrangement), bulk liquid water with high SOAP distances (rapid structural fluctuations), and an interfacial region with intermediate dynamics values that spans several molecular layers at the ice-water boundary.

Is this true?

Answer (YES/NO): NO